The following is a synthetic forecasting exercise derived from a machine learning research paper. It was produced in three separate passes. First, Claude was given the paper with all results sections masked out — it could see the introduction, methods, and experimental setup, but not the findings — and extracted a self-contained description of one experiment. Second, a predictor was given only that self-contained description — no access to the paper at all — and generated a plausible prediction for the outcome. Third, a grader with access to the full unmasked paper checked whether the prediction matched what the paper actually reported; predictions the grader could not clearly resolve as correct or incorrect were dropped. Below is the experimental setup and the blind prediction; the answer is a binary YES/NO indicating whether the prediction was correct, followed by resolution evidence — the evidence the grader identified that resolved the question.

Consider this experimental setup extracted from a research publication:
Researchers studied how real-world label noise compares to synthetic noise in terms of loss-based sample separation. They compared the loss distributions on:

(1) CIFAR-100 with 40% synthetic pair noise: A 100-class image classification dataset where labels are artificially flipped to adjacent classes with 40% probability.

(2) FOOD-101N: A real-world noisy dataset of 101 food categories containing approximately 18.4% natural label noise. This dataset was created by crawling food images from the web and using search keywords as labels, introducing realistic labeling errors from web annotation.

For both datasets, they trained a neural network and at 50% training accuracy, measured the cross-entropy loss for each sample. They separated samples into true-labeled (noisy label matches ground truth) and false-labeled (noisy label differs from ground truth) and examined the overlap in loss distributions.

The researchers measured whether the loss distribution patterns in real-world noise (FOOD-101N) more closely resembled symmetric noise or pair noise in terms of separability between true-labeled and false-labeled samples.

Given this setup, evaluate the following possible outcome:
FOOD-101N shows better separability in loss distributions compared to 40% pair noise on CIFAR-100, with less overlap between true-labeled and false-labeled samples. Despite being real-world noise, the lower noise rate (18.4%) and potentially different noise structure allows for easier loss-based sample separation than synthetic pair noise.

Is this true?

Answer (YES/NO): NO